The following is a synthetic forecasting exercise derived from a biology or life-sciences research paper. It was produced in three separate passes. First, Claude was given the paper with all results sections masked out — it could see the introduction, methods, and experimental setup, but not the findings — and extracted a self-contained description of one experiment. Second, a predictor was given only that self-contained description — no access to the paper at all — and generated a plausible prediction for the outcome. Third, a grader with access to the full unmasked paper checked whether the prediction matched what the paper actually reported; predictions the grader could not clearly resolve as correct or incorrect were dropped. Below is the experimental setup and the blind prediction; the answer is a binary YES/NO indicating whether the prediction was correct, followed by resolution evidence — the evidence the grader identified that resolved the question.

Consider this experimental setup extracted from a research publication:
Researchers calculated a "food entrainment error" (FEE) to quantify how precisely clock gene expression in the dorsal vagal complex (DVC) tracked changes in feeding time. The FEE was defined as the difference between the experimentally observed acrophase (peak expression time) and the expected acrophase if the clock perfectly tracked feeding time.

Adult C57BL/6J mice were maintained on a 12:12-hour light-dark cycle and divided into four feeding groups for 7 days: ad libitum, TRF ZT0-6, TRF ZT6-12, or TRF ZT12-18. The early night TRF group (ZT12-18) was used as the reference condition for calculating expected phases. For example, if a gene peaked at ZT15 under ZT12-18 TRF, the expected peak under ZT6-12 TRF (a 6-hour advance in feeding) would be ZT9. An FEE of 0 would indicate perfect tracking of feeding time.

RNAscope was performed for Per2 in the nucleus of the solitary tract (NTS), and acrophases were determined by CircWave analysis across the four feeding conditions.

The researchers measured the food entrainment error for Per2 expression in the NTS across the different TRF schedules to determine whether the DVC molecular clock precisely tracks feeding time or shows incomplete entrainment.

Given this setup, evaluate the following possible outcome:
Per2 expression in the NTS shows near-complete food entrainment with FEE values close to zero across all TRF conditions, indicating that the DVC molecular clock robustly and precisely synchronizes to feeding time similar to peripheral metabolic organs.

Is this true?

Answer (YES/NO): NO